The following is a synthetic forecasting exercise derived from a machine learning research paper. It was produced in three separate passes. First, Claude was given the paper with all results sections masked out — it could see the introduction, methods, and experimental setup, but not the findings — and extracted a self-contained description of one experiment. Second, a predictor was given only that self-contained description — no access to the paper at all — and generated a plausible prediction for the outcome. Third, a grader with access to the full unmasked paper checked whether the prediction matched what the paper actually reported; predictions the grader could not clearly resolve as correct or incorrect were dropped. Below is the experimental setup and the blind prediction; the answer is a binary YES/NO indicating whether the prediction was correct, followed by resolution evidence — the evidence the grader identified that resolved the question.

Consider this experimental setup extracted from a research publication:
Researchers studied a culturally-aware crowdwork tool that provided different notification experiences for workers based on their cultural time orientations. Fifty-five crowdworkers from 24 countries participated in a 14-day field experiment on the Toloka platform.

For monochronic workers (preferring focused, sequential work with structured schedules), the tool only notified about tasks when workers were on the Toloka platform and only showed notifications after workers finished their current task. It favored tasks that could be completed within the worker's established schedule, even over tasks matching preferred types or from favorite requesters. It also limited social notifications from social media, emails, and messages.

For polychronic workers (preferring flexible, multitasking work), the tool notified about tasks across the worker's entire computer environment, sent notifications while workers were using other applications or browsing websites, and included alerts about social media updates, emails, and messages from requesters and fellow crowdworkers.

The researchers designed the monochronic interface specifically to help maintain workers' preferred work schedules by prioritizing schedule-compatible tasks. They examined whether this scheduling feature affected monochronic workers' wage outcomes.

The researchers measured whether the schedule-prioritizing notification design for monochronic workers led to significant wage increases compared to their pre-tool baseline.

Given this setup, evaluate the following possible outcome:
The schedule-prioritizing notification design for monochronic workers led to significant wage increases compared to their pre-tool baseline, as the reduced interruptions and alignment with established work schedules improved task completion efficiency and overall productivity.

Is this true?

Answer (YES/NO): NO